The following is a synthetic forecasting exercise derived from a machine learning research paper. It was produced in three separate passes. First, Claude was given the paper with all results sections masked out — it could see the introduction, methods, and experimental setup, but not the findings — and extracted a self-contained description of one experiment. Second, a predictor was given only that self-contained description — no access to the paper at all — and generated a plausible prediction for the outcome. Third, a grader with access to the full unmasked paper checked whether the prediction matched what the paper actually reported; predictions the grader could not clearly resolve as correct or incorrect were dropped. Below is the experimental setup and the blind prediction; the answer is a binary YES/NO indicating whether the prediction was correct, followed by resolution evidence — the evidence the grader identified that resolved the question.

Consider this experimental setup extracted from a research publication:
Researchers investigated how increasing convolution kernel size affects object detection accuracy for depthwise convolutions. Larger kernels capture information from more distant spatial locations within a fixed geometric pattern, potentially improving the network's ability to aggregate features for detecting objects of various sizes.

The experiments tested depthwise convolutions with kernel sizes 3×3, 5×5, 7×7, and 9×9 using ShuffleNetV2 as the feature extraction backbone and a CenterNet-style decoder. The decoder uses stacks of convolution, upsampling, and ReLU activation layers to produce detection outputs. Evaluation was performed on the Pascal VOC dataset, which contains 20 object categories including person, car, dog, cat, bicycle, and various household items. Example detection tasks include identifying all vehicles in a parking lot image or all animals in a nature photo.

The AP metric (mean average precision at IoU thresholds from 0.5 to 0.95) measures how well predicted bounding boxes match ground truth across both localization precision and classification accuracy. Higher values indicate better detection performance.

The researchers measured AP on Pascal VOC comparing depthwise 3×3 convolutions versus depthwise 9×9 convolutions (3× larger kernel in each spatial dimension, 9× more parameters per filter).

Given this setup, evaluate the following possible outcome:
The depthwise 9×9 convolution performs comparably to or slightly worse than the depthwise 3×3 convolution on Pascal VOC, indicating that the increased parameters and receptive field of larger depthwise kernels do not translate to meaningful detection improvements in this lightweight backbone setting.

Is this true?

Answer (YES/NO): NO